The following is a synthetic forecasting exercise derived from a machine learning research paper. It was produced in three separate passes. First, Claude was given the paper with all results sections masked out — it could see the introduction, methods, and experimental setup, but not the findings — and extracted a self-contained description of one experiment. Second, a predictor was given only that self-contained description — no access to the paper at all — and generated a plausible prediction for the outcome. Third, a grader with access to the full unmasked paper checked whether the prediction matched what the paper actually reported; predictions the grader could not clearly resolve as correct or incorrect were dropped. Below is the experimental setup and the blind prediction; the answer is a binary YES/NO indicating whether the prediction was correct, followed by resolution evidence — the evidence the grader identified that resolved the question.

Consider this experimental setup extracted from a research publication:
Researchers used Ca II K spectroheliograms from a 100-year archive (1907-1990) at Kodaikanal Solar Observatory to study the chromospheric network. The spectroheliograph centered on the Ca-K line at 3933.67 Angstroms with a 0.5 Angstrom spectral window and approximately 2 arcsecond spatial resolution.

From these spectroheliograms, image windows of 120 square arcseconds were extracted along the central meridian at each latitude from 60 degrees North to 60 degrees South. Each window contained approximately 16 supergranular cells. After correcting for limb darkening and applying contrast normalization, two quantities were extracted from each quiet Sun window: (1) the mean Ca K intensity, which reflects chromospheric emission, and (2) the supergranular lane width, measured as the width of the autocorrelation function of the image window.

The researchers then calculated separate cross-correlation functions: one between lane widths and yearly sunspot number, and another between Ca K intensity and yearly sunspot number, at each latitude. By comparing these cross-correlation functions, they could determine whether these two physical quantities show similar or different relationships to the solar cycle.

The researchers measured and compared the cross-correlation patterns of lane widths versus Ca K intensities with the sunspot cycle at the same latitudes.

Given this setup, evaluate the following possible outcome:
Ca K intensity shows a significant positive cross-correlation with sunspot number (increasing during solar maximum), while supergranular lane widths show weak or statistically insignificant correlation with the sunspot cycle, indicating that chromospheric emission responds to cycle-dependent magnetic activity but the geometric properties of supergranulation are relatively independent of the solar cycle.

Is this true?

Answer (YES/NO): NO